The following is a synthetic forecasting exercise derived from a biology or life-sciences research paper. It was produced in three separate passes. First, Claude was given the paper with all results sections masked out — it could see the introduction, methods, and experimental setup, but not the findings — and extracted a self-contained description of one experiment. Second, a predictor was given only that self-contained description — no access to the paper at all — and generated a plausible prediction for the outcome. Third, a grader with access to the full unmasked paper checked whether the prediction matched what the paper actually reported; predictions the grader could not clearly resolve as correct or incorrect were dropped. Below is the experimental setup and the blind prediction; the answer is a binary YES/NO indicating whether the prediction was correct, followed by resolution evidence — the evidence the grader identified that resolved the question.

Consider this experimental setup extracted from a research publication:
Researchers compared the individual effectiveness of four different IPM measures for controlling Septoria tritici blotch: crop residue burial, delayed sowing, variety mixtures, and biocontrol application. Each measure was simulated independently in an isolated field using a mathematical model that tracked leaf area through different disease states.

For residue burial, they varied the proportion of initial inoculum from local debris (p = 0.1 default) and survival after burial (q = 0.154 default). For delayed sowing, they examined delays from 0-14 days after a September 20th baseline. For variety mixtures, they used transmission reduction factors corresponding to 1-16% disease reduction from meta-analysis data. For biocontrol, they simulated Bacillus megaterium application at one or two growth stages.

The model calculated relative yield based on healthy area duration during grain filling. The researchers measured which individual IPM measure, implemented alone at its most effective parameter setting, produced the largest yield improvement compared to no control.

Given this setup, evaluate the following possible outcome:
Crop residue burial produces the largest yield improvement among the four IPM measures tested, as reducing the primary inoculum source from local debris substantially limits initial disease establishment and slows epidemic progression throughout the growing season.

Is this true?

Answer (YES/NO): YES